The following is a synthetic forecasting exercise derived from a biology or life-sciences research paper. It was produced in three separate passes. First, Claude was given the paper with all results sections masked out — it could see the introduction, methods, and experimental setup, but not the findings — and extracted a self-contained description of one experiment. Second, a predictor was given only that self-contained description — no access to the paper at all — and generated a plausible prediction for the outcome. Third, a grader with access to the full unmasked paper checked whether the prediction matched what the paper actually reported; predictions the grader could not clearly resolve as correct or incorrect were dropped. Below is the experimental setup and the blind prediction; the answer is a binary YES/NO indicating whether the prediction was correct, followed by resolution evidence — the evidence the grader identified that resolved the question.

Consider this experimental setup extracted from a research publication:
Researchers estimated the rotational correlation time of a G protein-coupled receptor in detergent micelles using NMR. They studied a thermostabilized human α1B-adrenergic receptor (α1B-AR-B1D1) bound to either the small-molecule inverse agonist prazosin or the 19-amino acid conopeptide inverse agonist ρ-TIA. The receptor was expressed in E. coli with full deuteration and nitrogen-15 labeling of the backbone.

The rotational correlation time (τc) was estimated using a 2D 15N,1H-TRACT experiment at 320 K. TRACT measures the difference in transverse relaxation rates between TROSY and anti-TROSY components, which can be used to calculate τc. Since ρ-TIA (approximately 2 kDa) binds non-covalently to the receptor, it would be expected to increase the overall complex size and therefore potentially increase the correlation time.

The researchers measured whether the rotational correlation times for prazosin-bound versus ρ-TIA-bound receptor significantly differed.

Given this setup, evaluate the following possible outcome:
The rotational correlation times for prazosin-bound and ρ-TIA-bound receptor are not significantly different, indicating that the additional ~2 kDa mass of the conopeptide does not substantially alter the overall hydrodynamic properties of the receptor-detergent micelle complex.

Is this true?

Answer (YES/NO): YES